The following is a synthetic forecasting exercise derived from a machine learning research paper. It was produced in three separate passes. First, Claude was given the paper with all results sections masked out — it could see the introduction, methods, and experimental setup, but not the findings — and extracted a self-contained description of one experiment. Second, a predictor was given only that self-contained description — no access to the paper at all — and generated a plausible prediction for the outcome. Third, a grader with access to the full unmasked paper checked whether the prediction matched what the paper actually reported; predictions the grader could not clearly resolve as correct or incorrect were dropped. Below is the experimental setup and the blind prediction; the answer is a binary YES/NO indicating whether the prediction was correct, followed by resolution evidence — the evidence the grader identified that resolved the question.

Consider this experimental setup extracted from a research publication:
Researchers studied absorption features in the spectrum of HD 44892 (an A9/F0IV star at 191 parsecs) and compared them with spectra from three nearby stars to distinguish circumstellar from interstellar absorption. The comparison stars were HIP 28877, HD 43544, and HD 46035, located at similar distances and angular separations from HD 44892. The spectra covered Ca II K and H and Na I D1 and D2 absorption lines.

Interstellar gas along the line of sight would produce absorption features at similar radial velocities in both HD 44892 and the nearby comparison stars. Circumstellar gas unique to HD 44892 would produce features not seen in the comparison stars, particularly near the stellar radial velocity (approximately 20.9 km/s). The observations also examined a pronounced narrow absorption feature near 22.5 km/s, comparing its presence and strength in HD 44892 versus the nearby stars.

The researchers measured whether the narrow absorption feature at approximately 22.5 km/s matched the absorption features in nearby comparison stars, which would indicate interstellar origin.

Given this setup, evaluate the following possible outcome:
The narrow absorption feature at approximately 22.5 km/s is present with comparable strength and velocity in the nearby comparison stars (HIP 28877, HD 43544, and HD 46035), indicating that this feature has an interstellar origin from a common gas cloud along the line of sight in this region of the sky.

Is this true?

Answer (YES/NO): YES